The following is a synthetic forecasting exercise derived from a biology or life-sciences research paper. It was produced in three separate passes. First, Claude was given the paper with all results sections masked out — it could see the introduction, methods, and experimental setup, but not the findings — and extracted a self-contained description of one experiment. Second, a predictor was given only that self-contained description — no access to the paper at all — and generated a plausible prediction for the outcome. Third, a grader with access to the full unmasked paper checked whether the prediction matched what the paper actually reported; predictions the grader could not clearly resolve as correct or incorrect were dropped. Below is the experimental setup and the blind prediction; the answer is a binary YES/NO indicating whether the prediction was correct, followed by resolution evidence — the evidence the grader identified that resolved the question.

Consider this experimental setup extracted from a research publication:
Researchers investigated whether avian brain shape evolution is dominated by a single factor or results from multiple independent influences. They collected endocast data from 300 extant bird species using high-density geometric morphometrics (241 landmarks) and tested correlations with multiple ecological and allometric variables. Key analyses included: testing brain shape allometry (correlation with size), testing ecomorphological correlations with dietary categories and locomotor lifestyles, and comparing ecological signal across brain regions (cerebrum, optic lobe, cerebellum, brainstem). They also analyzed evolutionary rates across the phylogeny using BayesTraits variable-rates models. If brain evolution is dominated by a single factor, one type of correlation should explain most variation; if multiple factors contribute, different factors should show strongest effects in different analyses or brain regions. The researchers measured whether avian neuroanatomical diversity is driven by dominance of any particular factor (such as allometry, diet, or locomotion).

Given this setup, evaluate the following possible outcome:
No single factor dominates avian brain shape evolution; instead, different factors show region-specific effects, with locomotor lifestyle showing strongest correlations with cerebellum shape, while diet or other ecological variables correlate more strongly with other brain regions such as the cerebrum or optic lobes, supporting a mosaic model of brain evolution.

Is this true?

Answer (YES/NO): NO